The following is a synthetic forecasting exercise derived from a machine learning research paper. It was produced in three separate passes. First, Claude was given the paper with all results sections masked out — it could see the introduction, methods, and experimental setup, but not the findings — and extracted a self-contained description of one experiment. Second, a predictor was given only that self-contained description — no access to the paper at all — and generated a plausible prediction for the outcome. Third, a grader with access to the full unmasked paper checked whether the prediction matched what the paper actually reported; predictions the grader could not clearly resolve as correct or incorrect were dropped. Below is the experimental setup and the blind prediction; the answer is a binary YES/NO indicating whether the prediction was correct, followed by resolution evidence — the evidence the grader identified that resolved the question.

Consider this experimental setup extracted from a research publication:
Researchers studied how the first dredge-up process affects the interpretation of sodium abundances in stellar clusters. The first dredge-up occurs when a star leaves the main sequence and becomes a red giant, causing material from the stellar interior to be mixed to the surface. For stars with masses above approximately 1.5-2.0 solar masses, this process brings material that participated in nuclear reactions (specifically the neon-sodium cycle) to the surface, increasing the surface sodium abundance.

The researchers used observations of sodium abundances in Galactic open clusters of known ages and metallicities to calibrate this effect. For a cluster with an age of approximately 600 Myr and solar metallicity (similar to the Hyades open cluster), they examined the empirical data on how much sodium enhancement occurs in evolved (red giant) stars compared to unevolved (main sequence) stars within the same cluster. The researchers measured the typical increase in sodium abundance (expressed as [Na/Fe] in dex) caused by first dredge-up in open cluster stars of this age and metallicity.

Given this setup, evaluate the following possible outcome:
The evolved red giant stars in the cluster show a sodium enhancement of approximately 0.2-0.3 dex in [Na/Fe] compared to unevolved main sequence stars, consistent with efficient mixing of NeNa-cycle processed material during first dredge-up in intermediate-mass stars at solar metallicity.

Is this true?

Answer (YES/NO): YES